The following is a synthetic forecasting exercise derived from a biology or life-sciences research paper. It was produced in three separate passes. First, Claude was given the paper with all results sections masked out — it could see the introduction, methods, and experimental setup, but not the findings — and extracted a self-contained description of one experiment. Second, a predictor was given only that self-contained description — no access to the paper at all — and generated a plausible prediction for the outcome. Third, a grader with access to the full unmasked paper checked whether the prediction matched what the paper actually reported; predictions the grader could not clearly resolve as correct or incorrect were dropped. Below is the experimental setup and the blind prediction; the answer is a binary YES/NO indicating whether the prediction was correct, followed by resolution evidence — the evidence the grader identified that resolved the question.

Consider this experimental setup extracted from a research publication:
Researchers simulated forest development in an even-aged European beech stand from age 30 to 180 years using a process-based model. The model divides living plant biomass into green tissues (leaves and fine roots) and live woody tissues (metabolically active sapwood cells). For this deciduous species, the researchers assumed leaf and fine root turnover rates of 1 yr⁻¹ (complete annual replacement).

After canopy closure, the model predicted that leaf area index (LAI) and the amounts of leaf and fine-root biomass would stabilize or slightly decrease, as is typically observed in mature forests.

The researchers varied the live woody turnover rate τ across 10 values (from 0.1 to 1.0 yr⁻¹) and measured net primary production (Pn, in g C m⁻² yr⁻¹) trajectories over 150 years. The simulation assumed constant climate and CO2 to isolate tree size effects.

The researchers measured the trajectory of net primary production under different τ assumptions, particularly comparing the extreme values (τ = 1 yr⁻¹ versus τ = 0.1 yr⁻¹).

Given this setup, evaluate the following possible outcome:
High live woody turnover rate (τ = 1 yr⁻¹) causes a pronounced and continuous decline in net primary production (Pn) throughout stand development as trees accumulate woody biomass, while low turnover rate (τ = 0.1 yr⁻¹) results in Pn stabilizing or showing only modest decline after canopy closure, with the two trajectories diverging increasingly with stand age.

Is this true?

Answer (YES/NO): NO